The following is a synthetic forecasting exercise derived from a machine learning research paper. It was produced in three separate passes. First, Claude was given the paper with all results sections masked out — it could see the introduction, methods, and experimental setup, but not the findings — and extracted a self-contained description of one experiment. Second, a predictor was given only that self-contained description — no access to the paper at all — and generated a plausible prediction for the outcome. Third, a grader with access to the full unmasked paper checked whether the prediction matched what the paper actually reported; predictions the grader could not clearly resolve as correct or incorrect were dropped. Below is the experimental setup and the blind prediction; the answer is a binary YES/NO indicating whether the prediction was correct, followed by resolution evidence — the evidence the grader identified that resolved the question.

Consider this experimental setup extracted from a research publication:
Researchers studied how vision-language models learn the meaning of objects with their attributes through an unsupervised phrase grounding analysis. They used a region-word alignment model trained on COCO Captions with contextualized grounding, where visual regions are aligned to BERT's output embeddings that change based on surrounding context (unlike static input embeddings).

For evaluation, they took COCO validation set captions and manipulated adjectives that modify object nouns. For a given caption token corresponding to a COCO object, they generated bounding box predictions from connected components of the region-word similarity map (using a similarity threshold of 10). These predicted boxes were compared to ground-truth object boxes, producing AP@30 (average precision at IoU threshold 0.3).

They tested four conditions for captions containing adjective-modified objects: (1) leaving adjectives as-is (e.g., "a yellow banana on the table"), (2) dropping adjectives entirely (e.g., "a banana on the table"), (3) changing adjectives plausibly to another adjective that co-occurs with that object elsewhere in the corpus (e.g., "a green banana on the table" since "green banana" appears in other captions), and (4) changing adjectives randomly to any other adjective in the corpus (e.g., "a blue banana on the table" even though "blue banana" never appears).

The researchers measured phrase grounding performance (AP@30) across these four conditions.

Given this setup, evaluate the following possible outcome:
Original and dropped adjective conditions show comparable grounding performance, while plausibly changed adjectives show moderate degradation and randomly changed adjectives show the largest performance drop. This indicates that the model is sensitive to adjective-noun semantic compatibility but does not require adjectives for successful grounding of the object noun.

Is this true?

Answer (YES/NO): NO